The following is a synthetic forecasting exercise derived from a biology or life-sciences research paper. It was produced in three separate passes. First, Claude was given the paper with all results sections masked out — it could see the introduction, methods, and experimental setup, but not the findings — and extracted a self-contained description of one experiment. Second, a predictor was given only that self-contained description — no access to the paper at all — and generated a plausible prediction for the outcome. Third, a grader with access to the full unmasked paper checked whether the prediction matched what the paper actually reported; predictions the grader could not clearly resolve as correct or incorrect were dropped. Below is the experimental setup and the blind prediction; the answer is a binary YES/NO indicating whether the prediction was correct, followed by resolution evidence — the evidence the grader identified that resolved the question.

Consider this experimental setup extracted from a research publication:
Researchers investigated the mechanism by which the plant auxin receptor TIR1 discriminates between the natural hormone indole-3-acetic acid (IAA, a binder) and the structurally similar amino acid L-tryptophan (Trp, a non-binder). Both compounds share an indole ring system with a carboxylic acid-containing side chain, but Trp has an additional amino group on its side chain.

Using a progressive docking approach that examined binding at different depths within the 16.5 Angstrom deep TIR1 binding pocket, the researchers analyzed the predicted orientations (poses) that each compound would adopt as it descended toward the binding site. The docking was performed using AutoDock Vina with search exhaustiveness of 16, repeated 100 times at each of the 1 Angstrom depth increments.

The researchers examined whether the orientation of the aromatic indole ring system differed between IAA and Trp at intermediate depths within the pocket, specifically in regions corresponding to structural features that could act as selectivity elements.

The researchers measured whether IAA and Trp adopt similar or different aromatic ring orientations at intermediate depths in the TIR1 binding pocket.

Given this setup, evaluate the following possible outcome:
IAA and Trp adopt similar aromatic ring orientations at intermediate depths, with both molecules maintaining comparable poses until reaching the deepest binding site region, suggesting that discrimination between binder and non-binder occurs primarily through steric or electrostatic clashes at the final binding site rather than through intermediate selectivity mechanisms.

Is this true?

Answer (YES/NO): NO